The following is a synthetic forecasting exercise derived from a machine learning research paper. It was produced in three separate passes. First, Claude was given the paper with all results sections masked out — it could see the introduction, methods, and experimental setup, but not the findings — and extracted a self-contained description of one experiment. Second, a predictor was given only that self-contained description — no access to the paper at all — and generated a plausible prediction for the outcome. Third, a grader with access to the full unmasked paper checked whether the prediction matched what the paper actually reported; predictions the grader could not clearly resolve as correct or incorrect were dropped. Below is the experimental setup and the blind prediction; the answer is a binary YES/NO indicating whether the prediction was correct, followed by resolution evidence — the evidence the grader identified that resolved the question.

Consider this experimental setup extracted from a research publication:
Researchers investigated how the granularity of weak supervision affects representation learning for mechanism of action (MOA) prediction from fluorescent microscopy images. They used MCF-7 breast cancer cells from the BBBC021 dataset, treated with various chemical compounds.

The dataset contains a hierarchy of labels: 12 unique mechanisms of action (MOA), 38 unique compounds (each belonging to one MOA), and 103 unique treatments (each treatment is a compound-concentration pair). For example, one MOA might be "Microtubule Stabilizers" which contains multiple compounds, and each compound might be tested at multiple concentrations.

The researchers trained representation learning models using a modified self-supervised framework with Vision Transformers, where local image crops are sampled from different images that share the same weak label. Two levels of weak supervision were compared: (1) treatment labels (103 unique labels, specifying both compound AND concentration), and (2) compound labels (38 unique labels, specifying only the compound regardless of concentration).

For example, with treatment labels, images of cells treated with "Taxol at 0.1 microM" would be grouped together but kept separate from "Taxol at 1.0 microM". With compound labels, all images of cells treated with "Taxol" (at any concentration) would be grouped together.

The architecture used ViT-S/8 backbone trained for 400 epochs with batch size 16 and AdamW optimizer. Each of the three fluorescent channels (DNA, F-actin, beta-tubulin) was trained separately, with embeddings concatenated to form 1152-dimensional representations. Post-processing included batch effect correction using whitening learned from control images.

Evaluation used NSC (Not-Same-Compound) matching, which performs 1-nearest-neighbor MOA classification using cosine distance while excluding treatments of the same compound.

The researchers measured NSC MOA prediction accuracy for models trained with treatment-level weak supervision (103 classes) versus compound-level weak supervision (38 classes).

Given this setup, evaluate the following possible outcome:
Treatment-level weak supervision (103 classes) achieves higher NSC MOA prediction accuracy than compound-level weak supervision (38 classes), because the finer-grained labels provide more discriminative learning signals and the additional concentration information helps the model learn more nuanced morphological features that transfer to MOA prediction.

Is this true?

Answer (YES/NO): NO